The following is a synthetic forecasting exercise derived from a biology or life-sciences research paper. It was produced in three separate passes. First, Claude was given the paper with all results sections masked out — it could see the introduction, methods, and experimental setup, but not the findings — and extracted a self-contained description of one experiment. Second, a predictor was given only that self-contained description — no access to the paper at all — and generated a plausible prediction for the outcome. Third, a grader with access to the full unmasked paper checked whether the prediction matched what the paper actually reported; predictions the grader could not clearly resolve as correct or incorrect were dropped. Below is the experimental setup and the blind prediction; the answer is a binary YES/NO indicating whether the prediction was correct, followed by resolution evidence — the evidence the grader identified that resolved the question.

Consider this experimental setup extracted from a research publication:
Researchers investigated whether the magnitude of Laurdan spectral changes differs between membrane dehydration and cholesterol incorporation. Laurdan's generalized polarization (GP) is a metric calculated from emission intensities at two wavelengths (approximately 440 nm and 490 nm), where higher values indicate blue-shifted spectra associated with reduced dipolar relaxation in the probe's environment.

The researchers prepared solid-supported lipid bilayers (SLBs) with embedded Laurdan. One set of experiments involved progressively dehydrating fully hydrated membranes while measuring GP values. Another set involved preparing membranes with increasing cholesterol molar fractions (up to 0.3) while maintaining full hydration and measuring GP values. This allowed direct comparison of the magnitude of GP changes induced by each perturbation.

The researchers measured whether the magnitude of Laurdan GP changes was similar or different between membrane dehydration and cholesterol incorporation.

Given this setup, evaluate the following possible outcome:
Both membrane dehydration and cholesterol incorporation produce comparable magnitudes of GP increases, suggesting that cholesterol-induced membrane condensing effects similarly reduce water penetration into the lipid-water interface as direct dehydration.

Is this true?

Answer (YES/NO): NO